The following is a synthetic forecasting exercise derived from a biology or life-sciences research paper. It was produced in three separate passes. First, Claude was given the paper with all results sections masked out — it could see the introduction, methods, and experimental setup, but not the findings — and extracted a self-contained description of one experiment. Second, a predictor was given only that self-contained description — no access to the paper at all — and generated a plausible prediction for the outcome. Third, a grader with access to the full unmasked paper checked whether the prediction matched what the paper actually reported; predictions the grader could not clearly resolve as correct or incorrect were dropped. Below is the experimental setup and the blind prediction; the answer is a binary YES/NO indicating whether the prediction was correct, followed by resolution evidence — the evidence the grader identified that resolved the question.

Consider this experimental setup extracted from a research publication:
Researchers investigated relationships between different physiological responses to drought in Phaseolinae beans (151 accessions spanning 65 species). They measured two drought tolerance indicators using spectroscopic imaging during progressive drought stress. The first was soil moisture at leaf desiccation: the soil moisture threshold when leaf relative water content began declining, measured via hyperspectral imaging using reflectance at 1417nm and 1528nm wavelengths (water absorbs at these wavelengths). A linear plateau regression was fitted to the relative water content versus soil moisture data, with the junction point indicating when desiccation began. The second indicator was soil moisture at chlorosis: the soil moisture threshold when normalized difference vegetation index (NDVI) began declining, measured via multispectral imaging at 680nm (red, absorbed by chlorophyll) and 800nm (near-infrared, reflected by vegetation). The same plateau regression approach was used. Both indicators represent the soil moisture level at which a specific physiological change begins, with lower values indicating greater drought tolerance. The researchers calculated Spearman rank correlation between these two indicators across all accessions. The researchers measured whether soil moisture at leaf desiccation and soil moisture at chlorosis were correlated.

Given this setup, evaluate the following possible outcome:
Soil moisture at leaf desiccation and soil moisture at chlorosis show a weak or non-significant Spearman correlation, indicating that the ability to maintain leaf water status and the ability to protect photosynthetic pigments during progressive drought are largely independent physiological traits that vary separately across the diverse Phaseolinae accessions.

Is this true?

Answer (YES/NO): NO